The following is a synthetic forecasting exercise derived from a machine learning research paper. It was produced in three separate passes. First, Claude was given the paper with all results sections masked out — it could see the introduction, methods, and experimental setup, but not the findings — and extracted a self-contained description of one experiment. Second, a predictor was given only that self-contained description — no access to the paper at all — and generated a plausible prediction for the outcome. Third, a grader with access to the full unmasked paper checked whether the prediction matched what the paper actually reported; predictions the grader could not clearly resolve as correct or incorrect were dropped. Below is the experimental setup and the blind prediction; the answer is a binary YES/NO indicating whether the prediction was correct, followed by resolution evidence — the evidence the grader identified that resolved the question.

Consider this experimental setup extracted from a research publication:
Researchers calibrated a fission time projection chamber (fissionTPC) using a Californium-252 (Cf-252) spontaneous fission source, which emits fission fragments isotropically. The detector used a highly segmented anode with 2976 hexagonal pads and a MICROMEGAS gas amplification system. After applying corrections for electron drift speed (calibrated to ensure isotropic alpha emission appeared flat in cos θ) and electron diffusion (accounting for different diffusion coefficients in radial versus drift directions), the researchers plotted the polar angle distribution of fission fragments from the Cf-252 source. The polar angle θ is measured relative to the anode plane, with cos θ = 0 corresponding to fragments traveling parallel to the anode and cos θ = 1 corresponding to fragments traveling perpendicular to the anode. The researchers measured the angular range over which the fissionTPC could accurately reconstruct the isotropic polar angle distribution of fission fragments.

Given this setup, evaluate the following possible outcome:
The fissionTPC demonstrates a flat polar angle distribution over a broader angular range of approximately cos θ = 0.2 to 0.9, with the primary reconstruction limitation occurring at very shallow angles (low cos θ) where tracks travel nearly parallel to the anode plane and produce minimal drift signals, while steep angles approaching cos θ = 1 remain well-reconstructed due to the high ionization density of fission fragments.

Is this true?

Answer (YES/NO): NO